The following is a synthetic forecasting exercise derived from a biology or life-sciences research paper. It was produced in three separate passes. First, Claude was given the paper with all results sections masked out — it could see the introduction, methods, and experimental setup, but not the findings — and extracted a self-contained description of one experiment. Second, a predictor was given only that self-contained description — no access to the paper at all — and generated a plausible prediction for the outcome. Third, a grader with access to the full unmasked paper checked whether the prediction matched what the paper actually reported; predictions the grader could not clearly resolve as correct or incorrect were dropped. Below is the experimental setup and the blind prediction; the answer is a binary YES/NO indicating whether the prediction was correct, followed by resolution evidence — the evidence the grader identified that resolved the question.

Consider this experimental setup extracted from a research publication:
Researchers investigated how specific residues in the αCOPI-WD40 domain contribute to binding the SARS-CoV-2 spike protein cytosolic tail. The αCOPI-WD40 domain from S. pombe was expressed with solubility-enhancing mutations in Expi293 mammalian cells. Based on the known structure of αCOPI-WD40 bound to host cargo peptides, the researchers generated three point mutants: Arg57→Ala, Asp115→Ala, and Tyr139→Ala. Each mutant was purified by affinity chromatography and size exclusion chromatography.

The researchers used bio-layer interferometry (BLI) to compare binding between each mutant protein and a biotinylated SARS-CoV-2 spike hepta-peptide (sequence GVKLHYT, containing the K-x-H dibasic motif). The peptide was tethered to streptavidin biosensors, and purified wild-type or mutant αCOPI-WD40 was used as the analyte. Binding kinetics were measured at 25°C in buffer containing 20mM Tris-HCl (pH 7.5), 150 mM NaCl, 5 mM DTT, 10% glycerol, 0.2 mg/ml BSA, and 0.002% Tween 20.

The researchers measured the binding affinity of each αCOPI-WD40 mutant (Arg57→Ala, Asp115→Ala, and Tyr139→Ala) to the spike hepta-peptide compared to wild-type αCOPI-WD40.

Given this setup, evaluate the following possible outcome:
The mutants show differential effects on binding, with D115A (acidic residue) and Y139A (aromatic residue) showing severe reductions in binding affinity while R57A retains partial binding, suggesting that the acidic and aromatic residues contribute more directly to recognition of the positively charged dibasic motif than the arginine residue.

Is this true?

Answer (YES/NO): NO